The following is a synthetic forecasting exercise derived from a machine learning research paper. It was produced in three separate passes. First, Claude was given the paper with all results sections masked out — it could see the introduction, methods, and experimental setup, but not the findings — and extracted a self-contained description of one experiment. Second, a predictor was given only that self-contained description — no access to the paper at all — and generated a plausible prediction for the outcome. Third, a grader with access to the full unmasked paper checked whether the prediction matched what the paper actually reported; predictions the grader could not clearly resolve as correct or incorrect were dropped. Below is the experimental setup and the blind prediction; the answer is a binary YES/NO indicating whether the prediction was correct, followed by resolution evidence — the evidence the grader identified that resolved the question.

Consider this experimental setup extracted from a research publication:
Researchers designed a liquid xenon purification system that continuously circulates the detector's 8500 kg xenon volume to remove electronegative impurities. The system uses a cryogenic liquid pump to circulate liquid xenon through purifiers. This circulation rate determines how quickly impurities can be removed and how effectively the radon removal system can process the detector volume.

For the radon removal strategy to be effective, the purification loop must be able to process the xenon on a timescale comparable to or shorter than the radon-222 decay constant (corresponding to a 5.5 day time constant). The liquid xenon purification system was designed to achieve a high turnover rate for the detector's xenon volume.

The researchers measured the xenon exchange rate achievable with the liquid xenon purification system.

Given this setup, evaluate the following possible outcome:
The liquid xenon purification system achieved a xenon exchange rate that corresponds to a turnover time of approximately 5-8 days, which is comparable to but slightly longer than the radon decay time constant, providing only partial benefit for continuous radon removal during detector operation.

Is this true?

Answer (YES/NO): NO